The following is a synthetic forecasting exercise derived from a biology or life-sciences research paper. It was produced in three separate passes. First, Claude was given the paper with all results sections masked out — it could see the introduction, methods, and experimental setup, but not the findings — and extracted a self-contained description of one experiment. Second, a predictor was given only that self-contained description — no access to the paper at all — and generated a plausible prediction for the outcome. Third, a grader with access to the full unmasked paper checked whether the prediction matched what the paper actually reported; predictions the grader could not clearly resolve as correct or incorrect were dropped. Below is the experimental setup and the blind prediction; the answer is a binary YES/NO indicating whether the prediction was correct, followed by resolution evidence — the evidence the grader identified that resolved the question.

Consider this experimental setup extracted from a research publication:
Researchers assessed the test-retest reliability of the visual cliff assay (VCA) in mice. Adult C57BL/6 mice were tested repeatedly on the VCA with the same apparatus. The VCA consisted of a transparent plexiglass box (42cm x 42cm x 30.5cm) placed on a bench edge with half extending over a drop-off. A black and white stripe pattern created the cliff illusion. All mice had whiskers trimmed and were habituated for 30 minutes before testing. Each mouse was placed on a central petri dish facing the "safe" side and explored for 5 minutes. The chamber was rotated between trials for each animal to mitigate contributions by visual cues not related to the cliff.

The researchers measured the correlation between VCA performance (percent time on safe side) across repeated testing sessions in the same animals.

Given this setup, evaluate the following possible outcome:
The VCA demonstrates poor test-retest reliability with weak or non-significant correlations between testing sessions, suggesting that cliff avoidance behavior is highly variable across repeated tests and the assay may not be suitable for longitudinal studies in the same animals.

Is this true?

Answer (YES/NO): NO